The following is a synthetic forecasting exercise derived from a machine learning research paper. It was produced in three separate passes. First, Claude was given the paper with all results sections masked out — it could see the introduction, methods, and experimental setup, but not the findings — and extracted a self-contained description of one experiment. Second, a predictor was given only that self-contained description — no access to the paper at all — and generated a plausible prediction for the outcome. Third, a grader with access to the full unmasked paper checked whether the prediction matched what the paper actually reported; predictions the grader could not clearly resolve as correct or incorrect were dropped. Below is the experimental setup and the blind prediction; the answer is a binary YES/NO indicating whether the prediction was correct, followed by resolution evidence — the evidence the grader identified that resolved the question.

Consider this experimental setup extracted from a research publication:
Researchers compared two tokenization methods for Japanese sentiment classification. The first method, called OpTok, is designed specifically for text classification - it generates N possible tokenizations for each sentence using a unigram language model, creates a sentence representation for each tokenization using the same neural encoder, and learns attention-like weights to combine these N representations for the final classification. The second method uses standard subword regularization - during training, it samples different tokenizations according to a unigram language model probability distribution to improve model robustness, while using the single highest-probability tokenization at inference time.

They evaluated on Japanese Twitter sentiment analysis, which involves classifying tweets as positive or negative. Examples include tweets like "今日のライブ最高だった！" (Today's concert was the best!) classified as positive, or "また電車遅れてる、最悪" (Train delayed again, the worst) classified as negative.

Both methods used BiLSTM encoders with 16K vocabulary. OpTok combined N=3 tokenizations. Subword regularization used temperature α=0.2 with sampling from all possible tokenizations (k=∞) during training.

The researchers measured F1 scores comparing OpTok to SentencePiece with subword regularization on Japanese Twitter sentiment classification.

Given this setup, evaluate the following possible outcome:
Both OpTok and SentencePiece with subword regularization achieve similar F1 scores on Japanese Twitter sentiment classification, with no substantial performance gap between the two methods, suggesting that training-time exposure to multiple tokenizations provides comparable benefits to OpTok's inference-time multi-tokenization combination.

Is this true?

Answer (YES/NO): NO